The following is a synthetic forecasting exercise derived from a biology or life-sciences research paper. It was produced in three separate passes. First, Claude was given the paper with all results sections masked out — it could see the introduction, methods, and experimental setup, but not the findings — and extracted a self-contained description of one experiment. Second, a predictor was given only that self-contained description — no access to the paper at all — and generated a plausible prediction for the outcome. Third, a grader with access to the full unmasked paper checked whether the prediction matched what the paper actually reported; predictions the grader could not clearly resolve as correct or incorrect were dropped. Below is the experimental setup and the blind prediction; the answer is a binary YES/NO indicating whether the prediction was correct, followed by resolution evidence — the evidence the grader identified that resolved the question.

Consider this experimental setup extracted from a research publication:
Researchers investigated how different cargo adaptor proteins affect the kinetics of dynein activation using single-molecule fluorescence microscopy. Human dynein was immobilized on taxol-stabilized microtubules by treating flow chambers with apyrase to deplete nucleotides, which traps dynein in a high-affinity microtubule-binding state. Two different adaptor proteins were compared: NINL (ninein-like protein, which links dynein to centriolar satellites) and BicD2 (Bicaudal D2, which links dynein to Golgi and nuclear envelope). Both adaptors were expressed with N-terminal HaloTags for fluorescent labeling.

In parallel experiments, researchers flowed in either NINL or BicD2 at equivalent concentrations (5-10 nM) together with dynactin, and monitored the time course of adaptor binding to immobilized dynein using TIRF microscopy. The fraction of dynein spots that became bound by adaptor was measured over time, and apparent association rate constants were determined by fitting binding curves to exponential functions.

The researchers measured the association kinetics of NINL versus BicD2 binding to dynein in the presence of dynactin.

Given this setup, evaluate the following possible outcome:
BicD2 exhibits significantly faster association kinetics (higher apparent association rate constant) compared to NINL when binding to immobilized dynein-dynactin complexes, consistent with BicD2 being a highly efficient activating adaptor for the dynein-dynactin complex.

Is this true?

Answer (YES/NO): NO